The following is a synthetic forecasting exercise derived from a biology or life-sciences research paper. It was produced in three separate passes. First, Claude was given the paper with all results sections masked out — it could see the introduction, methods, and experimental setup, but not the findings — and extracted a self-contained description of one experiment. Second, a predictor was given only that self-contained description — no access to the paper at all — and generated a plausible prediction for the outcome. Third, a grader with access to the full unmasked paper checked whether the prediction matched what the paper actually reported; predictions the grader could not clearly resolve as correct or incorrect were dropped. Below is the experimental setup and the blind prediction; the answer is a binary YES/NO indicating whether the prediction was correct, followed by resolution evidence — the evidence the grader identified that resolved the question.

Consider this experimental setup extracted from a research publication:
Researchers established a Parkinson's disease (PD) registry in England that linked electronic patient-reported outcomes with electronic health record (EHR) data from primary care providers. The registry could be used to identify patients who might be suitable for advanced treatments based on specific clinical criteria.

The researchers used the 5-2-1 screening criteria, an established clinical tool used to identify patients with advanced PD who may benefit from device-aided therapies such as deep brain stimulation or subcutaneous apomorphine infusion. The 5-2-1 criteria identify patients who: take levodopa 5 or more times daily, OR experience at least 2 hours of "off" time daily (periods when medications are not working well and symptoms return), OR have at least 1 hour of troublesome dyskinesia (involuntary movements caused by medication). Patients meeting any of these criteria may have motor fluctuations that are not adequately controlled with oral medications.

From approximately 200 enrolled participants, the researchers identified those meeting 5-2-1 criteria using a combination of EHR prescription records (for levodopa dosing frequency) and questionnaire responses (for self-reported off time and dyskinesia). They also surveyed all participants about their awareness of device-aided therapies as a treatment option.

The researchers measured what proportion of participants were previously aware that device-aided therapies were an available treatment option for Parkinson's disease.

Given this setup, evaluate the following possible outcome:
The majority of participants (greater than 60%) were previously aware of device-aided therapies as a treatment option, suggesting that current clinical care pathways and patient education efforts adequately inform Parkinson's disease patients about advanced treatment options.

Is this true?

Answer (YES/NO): NO